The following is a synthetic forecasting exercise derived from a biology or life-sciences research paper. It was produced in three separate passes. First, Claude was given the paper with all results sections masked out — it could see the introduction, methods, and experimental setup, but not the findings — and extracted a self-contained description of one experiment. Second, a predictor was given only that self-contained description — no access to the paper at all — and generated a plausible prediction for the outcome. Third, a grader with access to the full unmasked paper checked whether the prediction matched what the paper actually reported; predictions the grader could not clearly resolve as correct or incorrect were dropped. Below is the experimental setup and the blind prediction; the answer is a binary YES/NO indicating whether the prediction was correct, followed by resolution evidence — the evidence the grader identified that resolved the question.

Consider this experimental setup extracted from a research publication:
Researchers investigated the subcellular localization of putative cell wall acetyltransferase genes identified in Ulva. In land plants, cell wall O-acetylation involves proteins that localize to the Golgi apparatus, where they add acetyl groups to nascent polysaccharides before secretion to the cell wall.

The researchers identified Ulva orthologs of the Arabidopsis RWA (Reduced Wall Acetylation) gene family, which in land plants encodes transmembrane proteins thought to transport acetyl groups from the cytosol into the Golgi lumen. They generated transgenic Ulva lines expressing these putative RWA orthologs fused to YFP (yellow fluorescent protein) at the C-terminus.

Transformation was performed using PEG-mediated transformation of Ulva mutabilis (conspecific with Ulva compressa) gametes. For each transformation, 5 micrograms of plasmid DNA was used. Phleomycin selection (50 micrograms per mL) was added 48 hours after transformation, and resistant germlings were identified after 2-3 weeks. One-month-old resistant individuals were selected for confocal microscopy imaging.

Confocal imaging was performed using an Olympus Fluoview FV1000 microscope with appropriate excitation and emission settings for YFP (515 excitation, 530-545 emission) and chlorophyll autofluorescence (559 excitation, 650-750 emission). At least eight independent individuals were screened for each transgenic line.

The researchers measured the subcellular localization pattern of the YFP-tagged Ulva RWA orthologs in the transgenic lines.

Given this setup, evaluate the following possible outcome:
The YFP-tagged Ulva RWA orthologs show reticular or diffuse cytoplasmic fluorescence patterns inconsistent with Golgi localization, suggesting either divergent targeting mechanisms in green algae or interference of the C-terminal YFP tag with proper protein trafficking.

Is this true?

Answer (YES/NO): NO